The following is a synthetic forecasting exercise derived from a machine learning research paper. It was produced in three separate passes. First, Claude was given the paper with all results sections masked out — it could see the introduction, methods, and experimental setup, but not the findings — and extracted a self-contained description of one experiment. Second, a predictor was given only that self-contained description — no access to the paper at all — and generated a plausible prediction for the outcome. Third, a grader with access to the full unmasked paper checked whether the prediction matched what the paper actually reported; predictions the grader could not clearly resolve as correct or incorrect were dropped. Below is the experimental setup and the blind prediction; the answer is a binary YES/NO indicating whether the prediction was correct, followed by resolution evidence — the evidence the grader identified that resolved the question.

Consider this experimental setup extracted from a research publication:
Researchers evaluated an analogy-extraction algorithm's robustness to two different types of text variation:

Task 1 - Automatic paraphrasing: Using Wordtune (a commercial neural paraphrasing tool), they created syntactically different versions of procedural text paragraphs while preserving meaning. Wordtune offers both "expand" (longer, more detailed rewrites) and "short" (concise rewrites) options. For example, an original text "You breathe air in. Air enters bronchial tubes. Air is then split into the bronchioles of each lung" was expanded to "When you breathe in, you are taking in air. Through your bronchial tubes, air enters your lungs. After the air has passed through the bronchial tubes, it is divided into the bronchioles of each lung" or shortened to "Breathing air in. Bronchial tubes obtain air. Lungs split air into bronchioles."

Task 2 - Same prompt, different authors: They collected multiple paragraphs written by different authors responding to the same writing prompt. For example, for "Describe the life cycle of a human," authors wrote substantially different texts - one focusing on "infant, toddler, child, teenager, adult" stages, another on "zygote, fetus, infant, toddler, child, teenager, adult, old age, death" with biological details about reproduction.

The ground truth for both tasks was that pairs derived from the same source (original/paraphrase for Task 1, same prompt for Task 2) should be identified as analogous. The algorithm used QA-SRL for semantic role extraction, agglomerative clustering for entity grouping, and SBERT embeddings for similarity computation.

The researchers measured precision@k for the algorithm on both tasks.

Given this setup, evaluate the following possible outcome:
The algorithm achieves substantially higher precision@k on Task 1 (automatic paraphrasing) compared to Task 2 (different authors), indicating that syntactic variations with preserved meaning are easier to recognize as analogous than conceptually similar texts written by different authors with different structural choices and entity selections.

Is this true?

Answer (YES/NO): YES